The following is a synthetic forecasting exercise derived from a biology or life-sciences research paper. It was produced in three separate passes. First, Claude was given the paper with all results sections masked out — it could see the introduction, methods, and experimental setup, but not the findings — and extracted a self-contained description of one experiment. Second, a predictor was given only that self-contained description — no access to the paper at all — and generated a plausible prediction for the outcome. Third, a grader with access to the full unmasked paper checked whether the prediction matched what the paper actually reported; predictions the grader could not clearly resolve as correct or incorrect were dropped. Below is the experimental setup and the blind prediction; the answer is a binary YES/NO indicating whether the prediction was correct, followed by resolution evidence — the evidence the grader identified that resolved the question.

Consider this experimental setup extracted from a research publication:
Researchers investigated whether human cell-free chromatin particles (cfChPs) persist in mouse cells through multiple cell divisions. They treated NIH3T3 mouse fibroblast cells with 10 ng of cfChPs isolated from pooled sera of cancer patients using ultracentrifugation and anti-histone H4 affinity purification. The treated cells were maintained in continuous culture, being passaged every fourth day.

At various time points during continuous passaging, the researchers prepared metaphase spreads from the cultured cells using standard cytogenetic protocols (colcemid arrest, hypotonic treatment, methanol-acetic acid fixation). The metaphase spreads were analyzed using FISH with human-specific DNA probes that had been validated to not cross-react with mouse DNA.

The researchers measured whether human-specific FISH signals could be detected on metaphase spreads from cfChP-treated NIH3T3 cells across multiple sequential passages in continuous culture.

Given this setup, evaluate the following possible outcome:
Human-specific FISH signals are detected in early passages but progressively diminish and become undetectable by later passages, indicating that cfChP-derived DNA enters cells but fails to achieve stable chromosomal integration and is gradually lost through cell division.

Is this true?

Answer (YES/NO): NO